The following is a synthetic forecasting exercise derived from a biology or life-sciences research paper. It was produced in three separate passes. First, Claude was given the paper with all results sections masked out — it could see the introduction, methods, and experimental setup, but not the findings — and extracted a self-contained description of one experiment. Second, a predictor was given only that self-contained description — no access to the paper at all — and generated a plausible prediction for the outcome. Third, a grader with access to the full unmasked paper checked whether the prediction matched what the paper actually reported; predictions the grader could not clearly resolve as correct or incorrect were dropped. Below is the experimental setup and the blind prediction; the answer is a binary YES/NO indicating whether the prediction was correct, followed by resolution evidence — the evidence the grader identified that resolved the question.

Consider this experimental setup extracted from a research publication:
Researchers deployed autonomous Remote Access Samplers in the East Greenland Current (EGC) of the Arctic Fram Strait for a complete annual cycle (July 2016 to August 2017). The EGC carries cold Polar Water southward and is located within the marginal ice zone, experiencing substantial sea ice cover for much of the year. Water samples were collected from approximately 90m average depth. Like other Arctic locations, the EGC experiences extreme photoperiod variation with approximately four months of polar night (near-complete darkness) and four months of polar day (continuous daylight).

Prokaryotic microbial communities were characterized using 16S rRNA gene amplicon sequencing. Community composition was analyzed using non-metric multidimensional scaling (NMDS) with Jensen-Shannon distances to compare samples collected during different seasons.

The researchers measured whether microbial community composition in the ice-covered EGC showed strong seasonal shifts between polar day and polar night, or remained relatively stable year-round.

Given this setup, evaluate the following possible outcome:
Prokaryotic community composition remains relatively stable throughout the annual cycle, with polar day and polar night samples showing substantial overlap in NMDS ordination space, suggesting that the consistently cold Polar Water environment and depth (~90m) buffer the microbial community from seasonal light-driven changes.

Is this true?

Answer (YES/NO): NO